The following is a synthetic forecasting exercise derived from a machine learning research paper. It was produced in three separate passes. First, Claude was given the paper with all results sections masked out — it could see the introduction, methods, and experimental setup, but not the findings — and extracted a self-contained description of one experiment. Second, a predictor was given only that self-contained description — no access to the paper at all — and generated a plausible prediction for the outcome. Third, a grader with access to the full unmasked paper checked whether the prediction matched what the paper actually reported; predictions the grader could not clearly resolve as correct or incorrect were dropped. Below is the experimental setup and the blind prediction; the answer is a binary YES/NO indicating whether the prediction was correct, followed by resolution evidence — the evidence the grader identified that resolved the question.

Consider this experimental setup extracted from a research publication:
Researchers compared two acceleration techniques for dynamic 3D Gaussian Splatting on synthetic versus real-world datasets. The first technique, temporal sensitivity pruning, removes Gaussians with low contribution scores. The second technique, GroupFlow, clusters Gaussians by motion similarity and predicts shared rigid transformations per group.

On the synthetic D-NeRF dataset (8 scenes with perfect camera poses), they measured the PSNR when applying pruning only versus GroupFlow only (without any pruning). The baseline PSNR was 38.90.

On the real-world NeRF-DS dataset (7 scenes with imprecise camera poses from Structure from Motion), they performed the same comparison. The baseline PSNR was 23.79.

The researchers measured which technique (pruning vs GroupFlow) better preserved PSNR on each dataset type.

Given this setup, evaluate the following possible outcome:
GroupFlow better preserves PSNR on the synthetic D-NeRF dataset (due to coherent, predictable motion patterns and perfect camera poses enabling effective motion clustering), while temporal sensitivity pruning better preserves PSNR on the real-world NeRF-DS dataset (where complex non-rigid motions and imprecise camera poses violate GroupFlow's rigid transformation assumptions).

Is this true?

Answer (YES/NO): YES